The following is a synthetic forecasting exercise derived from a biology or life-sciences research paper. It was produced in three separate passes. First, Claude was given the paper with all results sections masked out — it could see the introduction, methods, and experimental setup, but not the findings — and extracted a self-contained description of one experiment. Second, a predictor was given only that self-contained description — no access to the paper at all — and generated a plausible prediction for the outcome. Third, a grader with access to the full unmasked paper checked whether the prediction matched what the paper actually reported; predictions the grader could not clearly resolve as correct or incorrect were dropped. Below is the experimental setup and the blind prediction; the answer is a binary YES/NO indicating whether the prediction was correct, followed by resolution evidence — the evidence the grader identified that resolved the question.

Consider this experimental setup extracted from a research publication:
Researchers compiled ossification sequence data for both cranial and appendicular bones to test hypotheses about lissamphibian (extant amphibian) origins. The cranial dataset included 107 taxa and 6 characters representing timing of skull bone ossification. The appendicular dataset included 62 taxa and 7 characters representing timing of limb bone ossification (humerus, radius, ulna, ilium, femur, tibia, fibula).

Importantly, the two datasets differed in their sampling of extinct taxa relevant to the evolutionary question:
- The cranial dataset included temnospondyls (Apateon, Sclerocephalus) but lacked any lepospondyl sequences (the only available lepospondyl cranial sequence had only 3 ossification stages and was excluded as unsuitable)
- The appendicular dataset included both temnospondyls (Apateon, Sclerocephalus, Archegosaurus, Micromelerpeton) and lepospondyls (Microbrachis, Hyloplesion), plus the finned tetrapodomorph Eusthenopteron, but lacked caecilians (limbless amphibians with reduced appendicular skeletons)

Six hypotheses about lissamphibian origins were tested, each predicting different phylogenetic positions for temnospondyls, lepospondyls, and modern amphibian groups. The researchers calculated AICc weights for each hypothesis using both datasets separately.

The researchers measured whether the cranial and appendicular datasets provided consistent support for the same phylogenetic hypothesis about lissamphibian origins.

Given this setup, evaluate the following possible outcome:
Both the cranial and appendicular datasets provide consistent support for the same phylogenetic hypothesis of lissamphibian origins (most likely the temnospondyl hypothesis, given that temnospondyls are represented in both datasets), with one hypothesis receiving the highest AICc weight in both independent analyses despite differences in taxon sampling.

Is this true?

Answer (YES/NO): NO